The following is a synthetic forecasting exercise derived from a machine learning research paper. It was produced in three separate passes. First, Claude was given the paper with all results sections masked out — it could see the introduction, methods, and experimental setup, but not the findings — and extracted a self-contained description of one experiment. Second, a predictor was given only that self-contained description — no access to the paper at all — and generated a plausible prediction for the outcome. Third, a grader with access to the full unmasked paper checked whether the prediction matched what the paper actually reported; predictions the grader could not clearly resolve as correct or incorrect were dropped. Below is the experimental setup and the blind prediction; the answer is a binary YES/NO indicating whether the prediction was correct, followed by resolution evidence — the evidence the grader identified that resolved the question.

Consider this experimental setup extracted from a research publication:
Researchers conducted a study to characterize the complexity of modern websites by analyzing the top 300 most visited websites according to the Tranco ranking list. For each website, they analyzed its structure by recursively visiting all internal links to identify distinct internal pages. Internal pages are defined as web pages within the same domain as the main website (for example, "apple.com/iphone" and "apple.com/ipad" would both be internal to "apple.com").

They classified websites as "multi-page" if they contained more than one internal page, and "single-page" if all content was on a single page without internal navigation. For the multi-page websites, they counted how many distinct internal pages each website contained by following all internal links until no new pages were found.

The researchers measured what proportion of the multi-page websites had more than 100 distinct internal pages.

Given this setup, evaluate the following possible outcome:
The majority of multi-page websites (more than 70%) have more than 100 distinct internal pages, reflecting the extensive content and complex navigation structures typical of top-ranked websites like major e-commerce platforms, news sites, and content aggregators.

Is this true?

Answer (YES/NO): NO